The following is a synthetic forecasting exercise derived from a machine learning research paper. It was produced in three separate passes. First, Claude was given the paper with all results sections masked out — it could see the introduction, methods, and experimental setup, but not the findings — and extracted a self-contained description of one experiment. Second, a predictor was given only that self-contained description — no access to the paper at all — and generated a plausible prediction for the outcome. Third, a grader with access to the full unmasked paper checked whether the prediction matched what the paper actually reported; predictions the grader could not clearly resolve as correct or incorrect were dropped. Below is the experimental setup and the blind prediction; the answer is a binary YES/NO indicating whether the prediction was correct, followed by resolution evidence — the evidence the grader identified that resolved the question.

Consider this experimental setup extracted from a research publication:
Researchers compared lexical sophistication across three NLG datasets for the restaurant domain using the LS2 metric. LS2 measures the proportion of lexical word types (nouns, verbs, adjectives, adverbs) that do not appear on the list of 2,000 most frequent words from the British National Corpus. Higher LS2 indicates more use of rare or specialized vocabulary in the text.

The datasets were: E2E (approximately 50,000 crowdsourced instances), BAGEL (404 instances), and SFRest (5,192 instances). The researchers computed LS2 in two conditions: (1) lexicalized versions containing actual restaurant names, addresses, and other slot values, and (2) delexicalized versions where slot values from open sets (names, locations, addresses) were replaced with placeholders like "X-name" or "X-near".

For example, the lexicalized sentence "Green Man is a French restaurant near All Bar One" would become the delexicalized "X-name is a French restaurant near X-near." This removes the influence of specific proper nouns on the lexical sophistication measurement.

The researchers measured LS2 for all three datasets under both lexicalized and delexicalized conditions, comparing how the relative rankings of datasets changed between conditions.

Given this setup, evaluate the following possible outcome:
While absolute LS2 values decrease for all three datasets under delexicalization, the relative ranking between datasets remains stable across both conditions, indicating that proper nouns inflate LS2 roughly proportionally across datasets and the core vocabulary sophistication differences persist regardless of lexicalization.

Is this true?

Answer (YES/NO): NO